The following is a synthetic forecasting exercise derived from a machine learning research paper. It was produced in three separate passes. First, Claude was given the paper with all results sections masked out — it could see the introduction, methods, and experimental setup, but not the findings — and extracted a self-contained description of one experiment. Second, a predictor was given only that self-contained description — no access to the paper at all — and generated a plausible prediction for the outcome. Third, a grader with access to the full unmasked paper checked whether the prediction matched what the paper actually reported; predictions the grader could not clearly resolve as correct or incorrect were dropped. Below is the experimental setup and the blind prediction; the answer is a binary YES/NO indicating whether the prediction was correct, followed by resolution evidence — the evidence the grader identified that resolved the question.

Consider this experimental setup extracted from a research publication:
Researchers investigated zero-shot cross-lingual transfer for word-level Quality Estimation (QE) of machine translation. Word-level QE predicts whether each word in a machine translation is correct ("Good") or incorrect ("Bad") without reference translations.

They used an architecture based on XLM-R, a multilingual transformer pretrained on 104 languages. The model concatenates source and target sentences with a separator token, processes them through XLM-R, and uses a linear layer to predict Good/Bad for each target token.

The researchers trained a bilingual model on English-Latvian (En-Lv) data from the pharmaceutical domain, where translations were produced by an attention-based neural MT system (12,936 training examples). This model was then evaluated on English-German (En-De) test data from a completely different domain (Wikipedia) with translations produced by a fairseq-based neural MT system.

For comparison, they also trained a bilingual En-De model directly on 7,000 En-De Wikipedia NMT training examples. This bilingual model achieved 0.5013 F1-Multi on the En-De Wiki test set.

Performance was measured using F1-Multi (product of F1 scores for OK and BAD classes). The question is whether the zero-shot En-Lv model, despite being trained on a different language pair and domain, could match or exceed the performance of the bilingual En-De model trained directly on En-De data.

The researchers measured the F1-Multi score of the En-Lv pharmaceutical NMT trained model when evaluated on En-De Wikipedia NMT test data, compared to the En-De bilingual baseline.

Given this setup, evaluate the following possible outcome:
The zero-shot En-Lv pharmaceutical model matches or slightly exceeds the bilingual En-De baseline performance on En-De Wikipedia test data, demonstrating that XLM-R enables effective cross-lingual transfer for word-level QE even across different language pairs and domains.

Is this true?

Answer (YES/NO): YES